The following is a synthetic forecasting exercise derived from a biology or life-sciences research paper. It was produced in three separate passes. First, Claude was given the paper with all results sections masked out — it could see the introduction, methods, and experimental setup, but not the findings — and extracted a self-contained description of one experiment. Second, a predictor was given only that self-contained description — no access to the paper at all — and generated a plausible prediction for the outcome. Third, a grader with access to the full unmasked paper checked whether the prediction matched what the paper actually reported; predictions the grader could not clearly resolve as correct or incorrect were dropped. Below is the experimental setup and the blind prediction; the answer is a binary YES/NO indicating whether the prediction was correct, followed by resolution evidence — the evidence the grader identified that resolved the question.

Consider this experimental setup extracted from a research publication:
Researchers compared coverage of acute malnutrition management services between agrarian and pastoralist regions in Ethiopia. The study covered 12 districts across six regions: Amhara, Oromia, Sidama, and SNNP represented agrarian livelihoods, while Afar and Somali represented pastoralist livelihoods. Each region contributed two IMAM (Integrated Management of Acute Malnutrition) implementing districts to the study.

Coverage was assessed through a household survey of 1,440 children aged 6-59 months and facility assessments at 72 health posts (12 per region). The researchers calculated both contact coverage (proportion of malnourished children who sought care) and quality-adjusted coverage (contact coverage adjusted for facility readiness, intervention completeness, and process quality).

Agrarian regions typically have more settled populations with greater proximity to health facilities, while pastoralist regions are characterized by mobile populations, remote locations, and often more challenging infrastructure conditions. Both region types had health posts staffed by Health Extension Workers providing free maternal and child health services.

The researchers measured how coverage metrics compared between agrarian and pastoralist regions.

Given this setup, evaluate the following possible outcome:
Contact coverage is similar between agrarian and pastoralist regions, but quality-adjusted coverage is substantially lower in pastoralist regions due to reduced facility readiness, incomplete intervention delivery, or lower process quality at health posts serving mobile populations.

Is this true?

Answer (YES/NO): NO